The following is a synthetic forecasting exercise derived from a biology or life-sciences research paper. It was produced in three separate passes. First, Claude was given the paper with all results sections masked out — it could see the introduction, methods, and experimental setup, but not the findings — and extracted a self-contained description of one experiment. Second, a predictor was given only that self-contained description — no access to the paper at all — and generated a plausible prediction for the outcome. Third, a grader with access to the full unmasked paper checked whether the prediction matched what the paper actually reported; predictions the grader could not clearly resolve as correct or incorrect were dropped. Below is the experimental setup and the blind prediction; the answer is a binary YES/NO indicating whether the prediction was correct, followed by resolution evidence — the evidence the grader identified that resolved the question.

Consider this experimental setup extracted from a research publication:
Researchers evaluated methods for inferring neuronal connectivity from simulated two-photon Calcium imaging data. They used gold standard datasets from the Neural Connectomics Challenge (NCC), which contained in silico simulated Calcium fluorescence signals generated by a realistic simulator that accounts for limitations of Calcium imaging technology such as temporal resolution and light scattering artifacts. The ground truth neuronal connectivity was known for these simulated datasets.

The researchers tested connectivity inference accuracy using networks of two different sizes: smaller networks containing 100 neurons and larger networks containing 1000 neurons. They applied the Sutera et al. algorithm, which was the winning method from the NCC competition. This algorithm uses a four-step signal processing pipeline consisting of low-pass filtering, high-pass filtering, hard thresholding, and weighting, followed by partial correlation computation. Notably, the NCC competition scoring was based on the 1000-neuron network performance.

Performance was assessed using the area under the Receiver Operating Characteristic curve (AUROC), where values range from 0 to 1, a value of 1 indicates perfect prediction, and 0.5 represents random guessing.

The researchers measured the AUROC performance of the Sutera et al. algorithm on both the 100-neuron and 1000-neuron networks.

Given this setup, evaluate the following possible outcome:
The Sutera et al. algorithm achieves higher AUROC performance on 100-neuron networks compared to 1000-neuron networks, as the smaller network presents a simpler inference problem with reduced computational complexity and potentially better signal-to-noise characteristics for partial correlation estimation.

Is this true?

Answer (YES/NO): NO